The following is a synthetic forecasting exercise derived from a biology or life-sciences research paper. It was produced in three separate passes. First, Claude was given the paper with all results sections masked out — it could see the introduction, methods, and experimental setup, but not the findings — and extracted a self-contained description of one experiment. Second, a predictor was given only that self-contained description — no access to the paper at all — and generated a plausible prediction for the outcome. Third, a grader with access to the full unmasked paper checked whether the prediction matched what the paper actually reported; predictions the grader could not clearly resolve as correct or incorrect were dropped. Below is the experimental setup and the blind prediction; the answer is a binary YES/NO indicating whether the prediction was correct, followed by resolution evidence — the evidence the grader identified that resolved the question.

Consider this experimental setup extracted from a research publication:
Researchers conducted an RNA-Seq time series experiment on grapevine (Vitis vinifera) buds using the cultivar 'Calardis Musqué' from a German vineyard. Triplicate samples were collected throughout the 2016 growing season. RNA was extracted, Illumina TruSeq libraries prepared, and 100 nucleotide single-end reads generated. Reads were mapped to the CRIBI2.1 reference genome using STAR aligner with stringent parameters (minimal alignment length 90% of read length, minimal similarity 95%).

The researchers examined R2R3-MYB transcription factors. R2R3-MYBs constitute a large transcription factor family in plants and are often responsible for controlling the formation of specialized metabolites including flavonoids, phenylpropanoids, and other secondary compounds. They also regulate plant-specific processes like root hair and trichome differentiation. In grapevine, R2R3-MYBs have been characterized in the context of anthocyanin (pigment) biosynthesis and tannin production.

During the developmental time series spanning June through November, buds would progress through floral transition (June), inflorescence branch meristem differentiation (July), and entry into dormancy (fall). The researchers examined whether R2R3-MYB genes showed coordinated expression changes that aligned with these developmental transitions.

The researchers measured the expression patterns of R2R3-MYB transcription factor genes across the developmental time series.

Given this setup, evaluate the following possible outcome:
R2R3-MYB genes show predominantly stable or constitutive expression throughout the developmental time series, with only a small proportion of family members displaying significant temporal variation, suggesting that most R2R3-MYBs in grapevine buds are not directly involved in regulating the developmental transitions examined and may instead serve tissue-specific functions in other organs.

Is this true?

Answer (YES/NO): NO